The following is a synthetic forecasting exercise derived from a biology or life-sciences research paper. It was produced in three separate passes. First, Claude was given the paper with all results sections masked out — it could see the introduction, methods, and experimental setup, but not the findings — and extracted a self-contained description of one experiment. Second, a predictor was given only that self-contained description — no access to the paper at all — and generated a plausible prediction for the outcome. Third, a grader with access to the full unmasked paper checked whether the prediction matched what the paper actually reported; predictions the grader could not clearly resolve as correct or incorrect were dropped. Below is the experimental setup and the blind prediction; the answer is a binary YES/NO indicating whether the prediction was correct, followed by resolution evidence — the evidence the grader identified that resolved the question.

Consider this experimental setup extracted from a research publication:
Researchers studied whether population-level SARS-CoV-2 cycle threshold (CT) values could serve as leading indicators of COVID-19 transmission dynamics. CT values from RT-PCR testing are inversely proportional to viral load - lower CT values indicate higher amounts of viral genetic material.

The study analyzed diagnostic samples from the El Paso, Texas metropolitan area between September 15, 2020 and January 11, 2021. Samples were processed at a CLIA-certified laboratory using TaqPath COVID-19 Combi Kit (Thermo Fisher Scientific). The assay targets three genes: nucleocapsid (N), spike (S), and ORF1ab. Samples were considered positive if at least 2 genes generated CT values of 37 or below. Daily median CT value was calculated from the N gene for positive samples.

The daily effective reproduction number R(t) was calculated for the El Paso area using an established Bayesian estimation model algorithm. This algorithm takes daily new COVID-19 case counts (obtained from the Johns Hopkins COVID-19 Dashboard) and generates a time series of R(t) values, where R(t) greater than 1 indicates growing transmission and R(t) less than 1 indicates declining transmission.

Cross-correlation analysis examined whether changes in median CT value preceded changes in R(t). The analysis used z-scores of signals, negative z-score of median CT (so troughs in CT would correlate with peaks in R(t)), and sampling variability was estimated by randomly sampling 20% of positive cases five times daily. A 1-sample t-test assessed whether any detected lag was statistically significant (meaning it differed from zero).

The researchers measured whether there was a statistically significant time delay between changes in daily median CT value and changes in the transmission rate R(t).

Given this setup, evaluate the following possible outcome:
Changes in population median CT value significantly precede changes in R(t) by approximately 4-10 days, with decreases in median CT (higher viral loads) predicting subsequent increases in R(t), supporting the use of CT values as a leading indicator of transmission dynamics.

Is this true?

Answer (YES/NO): NO